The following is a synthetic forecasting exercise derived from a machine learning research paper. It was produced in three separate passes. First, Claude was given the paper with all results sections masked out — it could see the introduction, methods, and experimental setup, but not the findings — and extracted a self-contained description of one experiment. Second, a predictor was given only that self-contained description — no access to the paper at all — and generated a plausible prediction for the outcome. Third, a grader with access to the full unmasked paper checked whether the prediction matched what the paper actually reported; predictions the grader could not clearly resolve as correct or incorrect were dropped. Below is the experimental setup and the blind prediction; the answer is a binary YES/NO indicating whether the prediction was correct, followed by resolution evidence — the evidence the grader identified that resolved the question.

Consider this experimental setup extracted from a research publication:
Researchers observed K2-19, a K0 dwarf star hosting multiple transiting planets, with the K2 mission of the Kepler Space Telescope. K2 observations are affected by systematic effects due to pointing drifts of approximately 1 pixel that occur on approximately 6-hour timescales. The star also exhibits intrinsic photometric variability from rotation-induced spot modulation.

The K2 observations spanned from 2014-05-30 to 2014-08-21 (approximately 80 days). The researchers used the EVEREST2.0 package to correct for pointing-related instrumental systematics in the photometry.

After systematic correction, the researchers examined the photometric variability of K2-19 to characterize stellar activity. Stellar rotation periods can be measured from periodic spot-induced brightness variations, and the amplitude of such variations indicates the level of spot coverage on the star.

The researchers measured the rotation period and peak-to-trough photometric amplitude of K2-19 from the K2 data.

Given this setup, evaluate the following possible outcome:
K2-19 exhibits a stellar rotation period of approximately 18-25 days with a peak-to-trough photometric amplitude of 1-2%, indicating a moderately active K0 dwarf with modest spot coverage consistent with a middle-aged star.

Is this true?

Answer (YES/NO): YES